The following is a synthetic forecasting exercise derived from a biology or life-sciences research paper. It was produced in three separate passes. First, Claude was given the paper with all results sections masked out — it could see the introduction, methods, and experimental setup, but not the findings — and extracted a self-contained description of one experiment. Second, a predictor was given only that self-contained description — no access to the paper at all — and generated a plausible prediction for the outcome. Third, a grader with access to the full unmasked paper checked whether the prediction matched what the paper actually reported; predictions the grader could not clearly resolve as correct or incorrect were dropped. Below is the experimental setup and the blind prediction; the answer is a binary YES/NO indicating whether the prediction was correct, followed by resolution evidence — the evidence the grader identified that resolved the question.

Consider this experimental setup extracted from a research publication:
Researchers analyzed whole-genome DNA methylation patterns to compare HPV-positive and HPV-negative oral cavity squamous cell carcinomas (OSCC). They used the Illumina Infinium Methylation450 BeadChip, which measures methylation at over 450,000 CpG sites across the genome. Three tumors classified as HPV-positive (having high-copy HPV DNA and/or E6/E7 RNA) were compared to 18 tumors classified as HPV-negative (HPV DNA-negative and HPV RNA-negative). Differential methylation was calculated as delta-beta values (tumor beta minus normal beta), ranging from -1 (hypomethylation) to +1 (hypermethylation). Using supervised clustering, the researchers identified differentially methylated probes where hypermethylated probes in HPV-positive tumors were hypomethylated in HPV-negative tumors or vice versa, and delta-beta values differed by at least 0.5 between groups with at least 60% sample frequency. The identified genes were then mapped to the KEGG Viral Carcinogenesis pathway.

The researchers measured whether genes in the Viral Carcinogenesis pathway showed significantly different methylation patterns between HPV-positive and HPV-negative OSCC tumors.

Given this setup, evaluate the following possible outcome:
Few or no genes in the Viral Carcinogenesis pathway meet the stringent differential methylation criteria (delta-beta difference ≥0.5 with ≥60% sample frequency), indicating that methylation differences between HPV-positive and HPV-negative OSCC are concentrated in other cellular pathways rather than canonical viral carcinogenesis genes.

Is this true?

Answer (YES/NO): NO